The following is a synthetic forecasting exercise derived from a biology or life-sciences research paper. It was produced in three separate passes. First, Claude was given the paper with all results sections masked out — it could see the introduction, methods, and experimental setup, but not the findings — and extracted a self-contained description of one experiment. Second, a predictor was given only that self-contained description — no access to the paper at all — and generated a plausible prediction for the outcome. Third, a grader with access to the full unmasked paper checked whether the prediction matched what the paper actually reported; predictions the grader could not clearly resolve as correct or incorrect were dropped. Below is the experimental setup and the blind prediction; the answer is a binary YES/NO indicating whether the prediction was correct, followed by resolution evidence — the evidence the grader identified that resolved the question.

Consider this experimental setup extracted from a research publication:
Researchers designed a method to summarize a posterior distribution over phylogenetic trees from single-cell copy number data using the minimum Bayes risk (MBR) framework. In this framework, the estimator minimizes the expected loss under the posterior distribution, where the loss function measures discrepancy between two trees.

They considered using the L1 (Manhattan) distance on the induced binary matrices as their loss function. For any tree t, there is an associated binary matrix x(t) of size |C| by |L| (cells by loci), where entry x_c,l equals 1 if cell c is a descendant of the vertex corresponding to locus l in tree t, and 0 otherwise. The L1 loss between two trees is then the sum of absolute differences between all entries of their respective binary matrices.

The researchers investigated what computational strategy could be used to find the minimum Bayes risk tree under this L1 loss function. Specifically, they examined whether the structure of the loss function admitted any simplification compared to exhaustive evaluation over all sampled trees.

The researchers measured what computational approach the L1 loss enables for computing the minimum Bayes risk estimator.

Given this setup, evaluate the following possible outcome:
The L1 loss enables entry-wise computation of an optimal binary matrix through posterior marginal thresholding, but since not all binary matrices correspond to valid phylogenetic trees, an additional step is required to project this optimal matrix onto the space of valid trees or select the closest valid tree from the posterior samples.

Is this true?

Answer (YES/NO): YES